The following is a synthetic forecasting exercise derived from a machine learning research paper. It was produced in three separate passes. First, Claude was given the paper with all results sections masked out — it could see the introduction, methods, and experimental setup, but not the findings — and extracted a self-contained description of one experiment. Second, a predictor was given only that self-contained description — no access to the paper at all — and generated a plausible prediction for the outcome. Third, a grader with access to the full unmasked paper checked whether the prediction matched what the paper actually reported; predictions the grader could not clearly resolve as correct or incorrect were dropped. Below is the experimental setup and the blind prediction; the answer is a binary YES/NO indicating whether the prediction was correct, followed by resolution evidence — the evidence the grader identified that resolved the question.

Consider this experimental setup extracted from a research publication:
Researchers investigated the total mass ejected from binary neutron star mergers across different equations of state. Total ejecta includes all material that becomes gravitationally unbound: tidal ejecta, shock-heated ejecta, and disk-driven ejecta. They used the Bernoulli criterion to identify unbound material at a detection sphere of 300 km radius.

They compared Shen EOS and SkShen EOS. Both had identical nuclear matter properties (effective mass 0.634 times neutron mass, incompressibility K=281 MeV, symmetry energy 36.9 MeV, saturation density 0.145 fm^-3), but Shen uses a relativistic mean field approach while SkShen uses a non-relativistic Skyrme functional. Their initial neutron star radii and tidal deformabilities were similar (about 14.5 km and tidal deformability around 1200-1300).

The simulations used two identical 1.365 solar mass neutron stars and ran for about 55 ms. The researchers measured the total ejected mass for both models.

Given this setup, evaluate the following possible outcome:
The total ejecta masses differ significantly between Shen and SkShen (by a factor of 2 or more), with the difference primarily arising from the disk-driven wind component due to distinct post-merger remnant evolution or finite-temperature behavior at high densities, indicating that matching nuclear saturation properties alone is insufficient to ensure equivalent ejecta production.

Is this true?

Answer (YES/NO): NO